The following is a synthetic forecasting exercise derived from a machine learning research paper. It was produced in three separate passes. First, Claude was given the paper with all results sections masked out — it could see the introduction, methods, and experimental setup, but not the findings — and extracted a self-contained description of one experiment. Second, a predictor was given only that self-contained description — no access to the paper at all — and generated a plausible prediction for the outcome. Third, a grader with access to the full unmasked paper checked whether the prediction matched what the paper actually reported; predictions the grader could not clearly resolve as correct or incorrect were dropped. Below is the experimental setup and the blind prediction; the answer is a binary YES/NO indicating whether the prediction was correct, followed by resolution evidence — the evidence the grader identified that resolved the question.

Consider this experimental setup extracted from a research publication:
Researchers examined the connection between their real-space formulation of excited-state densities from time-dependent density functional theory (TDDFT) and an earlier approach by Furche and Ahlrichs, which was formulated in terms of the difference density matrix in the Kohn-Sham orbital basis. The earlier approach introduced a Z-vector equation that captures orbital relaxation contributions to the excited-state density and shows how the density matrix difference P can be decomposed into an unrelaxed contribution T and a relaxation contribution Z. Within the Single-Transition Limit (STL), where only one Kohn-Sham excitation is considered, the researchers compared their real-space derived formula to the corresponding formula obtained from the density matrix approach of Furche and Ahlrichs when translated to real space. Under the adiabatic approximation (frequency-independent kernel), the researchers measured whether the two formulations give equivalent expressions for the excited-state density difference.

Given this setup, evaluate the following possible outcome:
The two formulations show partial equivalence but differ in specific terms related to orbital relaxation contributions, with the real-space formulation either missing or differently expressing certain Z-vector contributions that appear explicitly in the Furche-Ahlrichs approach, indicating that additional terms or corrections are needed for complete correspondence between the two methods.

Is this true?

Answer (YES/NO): NO